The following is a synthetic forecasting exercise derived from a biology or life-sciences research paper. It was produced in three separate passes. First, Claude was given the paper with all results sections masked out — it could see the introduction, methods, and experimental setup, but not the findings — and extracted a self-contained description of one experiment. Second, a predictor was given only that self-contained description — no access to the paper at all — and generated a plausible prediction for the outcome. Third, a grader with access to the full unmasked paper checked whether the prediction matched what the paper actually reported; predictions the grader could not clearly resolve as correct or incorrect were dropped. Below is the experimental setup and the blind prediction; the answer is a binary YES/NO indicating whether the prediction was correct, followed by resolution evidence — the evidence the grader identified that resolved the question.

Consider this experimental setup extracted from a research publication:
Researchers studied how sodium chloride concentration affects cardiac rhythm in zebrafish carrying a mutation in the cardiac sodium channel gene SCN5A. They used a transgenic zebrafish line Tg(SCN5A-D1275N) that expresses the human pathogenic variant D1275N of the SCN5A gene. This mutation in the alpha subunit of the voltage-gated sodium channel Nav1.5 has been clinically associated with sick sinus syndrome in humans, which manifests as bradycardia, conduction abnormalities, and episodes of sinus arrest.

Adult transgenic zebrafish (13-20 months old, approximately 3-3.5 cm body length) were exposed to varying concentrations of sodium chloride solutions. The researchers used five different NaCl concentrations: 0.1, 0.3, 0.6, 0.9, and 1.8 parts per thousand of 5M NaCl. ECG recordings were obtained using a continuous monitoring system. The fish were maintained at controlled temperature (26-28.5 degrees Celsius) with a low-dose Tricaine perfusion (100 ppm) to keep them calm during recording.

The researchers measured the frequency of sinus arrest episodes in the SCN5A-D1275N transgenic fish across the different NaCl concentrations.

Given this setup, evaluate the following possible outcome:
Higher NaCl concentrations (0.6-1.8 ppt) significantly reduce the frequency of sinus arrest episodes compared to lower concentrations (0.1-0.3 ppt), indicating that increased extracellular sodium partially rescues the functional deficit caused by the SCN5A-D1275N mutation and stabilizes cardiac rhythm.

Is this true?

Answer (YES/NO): NO